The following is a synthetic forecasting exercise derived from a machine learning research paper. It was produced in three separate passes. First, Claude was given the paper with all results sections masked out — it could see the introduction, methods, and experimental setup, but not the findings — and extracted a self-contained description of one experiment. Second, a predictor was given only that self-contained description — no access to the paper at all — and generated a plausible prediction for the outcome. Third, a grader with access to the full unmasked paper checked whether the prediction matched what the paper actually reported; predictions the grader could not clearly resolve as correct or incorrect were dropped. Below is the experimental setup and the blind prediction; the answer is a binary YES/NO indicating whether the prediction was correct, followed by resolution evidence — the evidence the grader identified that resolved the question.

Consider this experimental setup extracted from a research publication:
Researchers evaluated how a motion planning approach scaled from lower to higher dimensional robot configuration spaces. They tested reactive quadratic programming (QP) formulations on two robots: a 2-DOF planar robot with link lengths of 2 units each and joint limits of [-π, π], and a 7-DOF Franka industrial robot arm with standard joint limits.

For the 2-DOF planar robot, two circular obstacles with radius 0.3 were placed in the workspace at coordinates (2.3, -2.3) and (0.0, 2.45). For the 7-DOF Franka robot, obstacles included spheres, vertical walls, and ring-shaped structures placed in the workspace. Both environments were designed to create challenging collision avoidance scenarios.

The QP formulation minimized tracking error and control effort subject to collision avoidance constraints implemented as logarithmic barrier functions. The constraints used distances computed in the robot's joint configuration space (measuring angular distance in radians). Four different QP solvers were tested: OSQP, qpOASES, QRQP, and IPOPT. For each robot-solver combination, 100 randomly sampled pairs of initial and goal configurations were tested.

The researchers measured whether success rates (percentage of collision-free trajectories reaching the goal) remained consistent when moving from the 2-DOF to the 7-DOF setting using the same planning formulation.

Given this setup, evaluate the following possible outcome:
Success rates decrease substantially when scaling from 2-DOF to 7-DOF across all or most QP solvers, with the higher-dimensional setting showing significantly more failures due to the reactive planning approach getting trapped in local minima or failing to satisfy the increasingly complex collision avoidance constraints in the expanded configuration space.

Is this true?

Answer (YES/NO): NO